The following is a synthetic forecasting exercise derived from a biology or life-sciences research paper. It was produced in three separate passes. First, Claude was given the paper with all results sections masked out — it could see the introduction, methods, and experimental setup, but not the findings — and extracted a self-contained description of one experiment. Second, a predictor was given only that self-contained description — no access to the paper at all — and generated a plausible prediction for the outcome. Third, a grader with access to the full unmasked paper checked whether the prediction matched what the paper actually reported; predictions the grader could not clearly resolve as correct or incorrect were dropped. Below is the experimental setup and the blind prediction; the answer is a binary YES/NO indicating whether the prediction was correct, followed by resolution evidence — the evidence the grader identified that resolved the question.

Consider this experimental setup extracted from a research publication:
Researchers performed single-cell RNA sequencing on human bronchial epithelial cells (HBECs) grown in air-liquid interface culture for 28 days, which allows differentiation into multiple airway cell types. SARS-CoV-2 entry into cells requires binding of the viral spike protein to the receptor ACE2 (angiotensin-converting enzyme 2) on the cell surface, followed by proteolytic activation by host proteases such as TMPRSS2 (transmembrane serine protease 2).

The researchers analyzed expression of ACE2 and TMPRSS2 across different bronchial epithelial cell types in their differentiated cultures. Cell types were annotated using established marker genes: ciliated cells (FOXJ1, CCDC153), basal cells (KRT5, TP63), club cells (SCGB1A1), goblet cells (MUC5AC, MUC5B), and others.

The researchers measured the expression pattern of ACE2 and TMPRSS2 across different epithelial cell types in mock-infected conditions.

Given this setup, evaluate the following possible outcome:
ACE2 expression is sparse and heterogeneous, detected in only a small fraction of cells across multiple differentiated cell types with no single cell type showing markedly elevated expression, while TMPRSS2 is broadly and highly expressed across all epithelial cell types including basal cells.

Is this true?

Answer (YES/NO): NO